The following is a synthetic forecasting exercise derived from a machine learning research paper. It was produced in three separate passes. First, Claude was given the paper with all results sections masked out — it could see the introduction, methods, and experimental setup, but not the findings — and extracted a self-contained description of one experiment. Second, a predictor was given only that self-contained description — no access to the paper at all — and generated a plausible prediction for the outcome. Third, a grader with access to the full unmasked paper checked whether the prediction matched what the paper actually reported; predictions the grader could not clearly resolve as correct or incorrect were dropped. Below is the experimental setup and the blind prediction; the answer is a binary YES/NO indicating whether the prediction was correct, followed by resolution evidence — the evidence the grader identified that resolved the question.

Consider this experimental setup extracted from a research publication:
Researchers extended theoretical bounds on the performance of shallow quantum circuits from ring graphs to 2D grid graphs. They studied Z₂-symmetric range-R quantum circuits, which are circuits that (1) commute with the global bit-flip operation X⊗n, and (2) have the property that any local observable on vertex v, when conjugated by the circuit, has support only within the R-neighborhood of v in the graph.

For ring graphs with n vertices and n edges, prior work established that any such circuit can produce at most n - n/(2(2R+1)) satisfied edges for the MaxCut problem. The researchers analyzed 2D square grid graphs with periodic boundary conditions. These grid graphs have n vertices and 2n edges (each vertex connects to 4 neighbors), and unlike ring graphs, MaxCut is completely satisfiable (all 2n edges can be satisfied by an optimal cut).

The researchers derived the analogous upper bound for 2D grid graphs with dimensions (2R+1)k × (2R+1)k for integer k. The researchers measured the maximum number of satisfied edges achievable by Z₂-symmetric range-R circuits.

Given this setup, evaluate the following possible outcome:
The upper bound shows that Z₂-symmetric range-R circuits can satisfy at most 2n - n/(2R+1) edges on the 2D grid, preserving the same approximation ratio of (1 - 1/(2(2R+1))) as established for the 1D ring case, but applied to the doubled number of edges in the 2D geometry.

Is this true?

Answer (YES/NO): YES